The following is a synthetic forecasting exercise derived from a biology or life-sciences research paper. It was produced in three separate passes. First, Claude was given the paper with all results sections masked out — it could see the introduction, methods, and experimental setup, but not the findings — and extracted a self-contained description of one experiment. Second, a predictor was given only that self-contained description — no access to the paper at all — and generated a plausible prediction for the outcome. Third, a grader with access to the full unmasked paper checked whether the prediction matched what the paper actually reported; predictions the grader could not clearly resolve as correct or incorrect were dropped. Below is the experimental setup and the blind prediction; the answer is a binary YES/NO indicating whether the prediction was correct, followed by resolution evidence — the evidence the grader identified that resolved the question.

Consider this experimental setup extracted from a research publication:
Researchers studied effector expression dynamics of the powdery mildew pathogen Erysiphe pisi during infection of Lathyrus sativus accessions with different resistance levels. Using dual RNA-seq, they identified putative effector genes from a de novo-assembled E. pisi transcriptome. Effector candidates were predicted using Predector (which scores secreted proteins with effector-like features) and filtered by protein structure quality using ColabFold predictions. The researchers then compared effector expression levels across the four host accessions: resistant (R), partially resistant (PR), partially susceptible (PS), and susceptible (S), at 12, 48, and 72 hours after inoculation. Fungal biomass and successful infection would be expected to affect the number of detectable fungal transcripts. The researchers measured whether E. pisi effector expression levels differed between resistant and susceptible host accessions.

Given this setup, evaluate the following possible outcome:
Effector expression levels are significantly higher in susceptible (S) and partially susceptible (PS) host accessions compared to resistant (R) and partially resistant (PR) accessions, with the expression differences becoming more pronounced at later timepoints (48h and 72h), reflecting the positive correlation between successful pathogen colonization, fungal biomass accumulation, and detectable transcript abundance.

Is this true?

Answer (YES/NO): YES